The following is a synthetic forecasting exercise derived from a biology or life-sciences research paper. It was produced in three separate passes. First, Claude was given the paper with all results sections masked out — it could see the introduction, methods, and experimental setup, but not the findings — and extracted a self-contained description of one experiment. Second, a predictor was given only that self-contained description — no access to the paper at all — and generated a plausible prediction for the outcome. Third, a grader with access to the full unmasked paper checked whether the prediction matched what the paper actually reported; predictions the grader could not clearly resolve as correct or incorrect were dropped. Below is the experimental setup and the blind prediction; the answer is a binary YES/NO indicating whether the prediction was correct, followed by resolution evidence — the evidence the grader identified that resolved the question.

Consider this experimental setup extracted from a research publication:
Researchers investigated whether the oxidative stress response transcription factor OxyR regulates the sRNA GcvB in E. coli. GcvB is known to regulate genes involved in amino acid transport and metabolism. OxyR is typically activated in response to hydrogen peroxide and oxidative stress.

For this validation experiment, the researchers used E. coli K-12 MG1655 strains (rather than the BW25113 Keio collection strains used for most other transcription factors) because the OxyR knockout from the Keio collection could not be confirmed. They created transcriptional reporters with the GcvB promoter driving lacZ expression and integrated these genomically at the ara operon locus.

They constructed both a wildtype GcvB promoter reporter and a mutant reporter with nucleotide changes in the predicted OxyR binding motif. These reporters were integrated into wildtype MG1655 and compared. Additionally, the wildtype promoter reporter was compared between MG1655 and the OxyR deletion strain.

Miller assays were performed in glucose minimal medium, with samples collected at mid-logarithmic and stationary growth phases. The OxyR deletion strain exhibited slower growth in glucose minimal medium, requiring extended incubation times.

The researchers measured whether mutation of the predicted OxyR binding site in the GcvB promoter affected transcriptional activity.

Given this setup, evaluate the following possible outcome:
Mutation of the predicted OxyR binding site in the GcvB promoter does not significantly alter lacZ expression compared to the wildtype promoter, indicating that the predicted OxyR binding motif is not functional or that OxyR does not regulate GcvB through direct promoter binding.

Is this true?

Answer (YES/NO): NO